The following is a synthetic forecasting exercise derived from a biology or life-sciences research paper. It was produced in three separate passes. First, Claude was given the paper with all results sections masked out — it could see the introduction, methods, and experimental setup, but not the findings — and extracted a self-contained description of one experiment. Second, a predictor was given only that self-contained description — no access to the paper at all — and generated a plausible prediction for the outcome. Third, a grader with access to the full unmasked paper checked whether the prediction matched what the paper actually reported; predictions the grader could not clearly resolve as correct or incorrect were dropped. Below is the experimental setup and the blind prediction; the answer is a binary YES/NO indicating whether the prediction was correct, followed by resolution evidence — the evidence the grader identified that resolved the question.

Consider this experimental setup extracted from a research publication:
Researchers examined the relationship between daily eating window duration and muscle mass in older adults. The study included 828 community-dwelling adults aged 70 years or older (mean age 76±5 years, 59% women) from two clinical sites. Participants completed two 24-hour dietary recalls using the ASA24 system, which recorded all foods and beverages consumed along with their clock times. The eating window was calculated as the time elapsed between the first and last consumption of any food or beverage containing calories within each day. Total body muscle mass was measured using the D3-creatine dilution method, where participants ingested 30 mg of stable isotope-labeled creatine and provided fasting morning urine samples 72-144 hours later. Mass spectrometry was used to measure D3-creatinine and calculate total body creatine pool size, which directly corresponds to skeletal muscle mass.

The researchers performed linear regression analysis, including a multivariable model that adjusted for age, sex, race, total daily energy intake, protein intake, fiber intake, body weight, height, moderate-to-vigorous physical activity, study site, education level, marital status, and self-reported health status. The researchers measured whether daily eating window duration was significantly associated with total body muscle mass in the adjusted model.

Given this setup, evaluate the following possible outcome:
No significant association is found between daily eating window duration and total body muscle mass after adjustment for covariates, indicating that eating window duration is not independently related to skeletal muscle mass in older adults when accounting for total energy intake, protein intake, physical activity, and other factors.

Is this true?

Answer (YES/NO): NO